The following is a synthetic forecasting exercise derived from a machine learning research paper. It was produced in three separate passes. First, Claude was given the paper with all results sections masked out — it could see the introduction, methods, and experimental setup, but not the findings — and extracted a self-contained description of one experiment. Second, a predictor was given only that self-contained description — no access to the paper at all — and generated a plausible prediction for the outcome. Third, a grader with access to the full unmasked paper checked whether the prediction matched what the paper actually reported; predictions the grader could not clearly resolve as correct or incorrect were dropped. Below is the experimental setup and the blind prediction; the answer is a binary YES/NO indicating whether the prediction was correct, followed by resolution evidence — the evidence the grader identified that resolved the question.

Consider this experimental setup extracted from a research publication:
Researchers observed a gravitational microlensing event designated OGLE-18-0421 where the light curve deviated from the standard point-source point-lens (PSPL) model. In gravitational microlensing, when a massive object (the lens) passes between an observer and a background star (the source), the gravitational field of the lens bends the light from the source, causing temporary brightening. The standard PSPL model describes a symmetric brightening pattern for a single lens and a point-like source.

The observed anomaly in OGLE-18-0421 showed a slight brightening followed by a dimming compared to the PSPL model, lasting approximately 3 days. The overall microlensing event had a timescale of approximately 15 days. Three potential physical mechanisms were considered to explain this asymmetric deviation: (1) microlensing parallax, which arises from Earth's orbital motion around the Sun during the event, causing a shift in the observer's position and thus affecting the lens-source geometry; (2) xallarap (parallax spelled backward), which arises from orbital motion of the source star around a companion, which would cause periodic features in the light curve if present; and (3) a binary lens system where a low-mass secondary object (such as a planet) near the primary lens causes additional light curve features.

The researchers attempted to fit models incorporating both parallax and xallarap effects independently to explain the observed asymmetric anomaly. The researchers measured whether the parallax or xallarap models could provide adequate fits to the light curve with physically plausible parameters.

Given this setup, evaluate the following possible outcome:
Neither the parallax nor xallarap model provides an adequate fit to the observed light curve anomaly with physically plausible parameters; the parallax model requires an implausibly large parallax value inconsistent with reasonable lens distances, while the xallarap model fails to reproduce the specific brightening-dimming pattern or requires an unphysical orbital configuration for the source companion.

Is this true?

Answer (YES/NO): NO